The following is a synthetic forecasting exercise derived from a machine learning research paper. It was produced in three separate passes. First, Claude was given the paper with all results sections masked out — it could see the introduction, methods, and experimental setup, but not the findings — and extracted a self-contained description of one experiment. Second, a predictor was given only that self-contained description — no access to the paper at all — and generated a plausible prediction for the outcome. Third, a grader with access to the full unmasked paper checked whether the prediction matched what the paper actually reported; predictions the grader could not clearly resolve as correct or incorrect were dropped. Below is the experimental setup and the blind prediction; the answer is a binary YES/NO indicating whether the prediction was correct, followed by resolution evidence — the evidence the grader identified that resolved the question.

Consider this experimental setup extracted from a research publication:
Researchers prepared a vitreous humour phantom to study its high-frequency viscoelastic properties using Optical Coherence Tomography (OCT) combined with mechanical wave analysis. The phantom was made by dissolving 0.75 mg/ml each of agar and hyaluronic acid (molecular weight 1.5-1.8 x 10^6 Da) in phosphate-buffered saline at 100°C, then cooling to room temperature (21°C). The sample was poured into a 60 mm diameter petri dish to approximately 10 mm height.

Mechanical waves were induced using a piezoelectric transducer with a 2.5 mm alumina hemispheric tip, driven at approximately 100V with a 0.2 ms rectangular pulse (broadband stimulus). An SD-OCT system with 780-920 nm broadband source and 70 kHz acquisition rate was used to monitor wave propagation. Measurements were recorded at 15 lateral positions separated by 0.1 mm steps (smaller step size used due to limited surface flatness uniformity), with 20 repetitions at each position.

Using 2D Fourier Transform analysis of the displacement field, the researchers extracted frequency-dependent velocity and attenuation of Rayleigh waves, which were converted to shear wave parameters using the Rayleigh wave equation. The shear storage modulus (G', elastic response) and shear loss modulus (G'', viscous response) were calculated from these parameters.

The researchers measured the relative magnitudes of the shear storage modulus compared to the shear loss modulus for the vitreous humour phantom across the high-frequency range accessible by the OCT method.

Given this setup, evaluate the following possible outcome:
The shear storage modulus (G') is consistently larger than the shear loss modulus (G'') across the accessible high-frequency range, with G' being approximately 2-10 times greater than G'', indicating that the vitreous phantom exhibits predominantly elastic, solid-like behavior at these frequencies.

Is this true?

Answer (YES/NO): NO